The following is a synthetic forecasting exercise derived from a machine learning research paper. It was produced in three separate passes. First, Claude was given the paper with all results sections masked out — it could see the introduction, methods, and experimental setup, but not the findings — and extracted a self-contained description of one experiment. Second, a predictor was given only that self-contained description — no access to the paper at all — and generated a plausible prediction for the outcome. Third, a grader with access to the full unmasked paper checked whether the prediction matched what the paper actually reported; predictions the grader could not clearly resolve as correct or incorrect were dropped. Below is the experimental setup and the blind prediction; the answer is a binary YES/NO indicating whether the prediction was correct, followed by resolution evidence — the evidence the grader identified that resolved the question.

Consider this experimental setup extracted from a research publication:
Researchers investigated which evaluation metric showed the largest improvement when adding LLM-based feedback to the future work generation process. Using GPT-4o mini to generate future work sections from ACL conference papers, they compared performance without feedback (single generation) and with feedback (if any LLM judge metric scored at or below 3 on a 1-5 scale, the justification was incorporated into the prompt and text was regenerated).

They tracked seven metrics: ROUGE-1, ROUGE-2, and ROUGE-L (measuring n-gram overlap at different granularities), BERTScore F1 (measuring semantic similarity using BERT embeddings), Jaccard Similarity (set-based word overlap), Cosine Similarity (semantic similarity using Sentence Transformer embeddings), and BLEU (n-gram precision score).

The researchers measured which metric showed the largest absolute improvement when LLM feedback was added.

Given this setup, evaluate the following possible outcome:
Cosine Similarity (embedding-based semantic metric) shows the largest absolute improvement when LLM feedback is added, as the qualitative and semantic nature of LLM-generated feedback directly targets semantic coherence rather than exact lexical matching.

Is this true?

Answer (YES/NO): YES